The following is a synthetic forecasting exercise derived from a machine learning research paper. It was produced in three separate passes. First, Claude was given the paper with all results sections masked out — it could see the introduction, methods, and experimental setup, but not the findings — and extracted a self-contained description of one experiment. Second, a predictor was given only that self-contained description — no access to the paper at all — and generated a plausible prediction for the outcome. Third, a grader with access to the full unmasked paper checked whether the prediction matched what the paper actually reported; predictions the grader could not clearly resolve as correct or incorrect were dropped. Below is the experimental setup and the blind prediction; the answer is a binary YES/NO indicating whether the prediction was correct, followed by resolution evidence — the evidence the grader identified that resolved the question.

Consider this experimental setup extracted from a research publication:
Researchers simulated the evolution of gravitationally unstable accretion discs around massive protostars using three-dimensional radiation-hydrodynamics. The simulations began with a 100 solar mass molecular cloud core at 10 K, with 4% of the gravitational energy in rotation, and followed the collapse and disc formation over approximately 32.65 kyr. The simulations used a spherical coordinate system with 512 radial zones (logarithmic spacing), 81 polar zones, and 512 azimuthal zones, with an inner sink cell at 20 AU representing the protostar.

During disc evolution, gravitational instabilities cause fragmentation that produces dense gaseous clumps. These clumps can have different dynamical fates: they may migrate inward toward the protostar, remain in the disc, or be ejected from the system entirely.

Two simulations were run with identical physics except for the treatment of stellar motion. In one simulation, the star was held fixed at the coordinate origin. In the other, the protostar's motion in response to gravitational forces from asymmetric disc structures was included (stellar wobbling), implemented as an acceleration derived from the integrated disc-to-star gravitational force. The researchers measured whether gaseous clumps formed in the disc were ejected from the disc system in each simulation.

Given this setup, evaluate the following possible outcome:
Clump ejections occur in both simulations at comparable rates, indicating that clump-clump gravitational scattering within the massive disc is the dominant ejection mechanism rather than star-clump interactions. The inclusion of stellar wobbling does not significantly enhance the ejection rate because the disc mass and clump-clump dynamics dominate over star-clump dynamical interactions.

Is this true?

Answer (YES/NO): NO